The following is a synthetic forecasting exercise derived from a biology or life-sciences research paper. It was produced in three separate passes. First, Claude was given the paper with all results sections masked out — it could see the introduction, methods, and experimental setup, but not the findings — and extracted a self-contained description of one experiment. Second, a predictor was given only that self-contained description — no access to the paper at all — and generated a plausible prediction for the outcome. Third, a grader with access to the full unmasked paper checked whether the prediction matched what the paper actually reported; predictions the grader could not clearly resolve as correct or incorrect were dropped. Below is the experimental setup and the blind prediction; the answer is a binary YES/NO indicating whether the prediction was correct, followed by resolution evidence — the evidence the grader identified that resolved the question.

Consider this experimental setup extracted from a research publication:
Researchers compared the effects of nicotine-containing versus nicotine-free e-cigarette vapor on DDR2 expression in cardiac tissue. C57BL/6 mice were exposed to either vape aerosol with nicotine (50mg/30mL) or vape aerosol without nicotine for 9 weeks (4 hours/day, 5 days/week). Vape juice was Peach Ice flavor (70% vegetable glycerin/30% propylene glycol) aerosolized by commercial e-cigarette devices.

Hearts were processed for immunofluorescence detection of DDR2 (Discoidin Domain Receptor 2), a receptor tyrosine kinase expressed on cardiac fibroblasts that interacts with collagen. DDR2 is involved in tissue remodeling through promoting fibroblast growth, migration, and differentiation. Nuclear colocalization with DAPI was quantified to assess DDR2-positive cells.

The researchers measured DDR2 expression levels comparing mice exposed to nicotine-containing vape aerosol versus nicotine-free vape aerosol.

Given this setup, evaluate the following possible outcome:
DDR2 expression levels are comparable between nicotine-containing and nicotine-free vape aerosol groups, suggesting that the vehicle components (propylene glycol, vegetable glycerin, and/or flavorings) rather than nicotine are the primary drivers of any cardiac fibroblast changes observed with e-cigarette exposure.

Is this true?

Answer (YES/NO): NO